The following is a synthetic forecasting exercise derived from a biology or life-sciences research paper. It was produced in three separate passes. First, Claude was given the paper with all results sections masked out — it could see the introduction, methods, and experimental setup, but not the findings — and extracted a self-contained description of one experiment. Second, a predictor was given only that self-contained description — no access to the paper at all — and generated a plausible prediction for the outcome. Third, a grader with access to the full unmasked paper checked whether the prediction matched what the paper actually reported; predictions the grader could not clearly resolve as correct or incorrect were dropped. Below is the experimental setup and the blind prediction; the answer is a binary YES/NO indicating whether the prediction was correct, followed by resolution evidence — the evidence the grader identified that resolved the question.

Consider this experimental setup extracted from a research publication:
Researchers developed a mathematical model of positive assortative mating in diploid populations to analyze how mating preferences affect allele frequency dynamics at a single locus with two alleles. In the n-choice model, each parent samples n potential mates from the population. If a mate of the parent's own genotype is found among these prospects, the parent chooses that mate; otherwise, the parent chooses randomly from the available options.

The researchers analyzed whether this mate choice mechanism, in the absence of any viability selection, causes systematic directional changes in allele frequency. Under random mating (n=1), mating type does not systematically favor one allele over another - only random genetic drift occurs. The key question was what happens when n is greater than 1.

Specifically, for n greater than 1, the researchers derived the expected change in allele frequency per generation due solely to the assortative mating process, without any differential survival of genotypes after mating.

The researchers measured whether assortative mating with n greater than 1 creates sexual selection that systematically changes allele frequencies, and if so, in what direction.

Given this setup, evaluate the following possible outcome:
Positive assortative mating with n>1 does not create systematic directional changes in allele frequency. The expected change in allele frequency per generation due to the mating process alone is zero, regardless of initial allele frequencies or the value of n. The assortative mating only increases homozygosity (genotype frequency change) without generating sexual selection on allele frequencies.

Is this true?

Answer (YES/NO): NO